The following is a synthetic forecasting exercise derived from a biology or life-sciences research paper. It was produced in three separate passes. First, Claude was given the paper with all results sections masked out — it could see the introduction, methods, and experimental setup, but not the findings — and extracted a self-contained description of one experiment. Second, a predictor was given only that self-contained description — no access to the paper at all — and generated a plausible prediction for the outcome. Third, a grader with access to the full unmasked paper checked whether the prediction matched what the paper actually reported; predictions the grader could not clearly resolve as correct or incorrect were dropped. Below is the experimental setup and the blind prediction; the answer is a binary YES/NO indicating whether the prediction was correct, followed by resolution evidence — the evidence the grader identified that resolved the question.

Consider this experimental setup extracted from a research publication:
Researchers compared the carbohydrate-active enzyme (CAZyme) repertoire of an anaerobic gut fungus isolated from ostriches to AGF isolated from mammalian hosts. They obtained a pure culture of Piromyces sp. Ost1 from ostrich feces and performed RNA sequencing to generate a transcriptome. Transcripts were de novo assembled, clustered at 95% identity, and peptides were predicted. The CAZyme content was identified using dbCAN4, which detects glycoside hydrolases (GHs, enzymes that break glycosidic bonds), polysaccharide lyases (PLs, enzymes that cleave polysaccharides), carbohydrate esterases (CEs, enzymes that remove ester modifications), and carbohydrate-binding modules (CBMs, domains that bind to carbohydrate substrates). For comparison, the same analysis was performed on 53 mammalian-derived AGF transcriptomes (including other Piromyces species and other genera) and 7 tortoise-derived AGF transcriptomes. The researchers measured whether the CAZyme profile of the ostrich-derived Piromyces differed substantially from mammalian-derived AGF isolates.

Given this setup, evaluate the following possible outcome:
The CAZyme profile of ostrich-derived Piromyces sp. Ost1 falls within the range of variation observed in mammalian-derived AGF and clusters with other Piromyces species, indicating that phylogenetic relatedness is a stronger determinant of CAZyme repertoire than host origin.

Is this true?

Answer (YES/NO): YES